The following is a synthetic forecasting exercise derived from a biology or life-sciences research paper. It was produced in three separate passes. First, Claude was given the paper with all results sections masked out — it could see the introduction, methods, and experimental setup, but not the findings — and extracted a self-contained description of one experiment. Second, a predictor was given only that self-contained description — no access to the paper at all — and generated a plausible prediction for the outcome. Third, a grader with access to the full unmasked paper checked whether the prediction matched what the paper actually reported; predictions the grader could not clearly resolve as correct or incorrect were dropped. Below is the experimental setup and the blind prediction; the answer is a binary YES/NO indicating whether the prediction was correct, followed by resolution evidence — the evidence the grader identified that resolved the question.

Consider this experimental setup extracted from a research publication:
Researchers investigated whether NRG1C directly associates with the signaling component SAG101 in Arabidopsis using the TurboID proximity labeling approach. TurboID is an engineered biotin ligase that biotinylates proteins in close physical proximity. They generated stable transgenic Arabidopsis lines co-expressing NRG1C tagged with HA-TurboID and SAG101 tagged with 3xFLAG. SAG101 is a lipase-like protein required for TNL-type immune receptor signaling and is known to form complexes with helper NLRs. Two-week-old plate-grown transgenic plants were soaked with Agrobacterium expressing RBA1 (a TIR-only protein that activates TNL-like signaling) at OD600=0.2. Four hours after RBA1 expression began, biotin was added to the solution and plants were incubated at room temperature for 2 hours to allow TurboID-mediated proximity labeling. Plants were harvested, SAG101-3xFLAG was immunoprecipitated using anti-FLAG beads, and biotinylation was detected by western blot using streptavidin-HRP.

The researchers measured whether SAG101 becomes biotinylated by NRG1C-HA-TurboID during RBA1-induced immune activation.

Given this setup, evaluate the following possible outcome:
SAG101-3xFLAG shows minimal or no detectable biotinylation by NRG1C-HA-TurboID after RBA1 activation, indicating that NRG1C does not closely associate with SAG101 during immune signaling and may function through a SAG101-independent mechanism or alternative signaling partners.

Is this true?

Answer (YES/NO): NO